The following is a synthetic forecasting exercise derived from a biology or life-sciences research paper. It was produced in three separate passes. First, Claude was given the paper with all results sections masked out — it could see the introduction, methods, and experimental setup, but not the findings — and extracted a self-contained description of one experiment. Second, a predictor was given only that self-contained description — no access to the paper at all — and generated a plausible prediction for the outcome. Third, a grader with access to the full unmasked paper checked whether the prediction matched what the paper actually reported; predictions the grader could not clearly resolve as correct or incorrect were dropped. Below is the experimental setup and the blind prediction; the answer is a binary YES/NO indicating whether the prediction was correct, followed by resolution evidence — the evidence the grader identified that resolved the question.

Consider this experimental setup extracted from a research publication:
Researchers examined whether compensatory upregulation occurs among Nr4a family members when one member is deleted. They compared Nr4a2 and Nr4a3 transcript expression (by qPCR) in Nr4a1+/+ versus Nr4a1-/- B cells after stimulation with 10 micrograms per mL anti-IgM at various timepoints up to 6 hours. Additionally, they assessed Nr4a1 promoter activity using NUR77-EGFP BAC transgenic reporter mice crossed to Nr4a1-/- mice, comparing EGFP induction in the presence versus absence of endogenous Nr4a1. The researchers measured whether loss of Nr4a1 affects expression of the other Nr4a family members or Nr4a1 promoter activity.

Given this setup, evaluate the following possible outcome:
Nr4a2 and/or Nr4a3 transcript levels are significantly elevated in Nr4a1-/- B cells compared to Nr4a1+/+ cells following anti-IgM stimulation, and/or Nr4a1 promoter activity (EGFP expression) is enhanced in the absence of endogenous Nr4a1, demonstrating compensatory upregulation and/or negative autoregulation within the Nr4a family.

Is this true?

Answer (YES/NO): YES